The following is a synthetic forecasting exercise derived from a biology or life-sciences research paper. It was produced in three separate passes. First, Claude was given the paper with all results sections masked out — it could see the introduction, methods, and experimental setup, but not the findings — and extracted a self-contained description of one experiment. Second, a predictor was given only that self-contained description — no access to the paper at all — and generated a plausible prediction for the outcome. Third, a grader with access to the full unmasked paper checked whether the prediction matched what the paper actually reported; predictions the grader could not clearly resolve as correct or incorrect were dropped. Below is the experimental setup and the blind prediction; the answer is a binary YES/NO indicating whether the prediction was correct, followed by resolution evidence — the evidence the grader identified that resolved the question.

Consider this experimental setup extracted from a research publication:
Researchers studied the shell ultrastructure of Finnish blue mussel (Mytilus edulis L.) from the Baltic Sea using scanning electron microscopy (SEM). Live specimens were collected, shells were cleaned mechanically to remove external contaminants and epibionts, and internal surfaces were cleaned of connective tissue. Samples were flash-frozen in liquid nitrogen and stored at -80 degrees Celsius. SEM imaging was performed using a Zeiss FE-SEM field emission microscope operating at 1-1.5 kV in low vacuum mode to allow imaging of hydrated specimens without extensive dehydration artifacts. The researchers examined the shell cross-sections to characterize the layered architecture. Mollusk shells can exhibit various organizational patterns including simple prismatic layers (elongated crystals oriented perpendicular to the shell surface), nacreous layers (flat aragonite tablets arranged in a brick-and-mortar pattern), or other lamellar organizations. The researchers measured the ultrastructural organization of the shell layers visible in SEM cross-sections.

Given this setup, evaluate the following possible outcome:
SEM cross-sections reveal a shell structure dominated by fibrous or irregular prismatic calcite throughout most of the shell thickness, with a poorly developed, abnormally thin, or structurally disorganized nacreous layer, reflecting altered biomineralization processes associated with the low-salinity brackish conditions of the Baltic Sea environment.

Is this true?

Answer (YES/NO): NO